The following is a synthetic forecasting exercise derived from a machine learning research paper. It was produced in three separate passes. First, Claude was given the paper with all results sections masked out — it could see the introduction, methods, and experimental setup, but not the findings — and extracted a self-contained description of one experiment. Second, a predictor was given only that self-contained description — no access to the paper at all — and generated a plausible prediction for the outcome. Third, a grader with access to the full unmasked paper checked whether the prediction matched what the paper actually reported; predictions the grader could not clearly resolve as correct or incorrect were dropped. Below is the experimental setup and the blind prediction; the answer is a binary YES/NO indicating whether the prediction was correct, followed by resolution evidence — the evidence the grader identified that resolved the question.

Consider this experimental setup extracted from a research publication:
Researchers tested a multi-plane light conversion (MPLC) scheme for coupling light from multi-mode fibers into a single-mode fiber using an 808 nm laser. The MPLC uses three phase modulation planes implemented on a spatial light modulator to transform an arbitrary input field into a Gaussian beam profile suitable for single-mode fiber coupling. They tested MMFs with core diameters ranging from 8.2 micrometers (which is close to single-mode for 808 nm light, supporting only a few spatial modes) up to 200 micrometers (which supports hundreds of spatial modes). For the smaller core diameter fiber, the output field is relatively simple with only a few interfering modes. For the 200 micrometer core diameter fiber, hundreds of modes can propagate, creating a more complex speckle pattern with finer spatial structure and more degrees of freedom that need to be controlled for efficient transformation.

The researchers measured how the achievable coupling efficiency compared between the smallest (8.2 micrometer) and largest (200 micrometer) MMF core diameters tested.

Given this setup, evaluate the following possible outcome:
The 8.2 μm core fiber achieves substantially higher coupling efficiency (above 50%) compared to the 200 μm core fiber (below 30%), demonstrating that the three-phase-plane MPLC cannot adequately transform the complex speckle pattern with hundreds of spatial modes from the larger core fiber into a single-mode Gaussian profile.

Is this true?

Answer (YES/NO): YES